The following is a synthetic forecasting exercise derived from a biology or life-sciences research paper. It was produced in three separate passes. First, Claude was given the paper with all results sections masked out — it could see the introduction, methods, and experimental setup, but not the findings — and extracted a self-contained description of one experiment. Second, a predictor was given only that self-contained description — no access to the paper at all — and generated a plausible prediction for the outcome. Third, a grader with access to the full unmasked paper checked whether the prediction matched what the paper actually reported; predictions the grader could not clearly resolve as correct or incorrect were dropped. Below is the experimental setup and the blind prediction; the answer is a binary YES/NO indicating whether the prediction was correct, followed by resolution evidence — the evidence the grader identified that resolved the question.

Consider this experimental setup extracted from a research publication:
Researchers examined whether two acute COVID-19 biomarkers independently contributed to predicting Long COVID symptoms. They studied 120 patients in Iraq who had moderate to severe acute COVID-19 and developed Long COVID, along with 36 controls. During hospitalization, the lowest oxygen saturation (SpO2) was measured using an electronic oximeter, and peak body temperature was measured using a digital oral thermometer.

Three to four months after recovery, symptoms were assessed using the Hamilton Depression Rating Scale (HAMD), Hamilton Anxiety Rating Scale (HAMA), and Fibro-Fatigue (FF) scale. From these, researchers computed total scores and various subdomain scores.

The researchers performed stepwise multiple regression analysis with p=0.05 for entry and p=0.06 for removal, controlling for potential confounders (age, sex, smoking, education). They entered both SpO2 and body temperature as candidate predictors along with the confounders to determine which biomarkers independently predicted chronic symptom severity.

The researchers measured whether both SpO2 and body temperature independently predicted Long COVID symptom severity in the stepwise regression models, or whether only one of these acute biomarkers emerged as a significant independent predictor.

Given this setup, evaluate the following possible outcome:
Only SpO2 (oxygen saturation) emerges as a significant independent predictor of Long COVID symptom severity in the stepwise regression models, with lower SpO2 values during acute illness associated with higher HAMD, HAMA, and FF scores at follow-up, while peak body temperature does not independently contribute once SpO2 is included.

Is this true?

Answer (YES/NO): NO